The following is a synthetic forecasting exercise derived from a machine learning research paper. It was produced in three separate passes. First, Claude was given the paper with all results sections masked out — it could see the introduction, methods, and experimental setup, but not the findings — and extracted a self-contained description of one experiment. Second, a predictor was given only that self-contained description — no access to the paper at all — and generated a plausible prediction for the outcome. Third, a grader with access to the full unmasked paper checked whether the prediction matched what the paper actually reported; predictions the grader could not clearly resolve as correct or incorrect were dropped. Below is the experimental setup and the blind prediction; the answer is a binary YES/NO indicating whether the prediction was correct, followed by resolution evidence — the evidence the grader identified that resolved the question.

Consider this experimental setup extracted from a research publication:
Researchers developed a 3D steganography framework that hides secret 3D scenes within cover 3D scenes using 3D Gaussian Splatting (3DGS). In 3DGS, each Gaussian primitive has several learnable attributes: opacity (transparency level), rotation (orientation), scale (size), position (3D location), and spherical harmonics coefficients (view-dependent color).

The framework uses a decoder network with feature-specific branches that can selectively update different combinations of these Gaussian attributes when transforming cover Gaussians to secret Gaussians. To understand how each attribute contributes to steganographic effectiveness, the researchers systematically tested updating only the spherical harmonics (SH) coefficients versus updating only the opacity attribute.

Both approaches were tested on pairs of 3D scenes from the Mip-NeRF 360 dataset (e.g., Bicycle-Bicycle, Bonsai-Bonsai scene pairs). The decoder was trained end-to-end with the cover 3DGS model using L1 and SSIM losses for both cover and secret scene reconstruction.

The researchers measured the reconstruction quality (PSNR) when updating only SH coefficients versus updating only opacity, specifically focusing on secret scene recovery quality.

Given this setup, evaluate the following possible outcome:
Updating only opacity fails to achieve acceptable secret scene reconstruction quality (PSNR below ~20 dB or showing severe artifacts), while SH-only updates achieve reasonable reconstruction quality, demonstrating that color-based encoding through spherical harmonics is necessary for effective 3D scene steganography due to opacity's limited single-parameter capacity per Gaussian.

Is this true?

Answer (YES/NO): NO